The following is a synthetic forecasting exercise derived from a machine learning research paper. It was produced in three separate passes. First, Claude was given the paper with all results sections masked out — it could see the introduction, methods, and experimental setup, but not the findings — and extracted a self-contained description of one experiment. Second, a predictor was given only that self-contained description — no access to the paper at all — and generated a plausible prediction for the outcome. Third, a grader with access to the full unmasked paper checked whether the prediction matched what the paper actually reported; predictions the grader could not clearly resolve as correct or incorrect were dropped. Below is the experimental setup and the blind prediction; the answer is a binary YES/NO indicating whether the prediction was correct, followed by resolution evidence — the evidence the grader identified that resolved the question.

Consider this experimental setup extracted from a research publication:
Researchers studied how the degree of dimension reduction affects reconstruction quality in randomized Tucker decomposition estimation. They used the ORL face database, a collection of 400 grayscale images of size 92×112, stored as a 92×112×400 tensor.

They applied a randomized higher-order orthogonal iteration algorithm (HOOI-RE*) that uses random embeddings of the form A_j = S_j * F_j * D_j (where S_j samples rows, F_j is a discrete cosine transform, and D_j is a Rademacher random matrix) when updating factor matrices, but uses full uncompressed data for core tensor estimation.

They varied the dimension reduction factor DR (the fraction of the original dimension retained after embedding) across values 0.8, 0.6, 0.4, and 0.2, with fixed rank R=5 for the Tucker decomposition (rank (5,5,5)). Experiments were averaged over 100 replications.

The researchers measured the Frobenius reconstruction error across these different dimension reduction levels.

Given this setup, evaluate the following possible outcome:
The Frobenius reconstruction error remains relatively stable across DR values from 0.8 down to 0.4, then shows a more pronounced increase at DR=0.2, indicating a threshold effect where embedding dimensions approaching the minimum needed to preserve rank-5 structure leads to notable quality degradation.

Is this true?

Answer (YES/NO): NO